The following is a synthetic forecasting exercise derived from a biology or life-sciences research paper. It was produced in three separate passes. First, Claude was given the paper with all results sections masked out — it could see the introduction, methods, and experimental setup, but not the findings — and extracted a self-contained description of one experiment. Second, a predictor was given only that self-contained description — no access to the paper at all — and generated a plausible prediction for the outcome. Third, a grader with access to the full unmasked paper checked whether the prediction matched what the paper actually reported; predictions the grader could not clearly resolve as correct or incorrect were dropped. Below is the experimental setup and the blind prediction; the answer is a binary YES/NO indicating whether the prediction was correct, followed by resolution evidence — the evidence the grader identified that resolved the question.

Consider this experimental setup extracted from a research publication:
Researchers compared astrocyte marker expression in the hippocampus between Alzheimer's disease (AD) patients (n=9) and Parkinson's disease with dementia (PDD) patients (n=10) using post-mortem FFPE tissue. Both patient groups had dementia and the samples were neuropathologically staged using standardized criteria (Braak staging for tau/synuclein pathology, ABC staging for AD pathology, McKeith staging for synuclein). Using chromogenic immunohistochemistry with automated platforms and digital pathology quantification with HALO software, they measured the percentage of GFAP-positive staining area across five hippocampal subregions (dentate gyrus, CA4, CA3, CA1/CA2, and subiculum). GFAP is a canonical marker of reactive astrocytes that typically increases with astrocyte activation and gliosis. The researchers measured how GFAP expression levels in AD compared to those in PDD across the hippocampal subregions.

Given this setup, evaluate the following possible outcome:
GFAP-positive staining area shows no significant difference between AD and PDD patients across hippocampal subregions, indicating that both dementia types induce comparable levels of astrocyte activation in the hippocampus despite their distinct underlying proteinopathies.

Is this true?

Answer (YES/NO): NO